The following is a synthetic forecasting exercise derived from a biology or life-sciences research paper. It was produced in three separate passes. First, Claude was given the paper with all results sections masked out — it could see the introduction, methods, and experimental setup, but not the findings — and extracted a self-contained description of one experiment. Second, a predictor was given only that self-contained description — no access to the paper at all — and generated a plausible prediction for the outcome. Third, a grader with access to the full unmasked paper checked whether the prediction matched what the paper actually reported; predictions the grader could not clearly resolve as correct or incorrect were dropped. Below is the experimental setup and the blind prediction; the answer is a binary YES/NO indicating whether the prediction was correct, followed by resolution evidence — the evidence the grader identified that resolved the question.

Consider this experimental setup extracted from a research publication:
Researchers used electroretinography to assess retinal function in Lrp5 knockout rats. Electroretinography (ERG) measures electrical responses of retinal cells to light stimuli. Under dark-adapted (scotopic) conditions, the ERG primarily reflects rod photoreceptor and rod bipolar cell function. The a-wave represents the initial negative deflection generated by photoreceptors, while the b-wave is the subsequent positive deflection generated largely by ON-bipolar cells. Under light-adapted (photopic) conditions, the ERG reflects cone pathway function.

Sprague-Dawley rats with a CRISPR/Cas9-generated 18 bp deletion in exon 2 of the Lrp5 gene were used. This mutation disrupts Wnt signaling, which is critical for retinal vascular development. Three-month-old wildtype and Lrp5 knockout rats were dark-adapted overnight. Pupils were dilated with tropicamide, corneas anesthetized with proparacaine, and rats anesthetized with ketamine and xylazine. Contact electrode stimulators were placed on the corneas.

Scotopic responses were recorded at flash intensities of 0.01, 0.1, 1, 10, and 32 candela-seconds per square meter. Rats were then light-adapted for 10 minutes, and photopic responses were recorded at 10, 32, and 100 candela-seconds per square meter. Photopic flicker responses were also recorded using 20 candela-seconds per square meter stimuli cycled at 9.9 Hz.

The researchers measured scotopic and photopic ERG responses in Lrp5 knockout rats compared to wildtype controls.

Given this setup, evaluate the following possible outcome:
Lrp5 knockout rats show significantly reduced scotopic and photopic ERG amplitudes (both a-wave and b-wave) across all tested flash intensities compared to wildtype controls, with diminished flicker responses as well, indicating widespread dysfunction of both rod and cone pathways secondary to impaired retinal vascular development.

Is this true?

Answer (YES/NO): NO